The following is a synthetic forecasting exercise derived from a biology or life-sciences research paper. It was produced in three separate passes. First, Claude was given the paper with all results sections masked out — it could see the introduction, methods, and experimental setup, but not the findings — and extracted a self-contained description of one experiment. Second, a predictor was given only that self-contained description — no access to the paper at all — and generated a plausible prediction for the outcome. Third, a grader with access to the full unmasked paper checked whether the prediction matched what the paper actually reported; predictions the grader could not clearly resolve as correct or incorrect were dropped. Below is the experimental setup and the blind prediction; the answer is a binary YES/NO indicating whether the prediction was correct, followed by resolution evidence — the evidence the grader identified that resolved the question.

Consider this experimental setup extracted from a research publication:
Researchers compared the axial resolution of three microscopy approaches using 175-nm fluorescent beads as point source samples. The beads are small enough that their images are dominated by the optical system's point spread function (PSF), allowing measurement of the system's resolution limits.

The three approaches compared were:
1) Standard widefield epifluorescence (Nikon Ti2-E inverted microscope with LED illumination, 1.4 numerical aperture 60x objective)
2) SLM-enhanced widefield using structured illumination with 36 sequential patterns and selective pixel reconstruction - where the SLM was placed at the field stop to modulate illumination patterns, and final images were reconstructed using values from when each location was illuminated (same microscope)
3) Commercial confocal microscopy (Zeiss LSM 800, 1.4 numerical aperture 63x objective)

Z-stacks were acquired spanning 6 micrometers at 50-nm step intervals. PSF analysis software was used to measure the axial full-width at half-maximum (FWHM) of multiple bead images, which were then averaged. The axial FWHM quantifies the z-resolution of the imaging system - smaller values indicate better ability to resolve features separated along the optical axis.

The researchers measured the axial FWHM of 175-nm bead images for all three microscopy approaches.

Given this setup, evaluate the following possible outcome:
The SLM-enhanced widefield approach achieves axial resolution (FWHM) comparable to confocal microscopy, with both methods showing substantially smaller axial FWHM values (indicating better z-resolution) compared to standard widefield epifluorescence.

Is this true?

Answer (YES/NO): NO